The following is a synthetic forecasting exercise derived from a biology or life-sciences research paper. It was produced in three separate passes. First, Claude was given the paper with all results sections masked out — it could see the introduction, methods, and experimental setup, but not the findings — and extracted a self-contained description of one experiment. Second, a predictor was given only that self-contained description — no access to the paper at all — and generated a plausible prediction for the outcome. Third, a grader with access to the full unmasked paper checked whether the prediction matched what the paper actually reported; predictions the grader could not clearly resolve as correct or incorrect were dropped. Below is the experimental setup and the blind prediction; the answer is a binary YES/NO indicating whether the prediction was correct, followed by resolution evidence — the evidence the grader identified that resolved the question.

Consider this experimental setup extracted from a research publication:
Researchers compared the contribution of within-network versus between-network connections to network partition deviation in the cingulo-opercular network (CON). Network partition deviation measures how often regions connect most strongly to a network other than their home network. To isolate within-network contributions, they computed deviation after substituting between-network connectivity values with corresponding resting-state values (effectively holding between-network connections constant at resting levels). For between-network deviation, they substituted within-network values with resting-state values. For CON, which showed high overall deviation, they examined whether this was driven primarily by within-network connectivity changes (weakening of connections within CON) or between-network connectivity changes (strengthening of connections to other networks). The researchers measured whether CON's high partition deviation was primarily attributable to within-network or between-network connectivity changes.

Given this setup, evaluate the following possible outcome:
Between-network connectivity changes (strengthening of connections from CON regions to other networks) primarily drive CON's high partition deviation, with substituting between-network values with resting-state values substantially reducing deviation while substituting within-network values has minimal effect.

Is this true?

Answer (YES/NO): NO